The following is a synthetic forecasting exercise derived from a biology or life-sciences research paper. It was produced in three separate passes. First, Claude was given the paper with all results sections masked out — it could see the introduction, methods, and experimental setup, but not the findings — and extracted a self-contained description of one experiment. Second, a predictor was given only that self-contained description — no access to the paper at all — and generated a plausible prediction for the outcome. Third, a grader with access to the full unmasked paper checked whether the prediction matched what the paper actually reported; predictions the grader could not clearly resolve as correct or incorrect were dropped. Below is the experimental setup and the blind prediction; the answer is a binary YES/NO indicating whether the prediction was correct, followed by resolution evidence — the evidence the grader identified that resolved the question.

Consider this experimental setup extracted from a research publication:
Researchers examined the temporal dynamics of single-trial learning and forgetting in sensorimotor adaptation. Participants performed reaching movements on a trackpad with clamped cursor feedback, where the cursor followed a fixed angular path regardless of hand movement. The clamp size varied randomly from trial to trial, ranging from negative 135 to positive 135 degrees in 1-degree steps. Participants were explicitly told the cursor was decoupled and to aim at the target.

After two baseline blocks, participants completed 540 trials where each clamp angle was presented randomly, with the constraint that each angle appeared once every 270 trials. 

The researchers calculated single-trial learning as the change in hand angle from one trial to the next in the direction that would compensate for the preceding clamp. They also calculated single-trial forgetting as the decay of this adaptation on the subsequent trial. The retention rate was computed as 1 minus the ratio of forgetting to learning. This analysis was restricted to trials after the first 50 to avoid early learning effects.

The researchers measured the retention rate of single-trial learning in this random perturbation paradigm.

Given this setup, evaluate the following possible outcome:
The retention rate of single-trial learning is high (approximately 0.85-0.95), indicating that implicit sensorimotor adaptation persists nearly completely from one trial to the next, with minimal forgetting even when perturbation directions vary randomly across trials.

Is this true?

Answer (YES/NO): NO